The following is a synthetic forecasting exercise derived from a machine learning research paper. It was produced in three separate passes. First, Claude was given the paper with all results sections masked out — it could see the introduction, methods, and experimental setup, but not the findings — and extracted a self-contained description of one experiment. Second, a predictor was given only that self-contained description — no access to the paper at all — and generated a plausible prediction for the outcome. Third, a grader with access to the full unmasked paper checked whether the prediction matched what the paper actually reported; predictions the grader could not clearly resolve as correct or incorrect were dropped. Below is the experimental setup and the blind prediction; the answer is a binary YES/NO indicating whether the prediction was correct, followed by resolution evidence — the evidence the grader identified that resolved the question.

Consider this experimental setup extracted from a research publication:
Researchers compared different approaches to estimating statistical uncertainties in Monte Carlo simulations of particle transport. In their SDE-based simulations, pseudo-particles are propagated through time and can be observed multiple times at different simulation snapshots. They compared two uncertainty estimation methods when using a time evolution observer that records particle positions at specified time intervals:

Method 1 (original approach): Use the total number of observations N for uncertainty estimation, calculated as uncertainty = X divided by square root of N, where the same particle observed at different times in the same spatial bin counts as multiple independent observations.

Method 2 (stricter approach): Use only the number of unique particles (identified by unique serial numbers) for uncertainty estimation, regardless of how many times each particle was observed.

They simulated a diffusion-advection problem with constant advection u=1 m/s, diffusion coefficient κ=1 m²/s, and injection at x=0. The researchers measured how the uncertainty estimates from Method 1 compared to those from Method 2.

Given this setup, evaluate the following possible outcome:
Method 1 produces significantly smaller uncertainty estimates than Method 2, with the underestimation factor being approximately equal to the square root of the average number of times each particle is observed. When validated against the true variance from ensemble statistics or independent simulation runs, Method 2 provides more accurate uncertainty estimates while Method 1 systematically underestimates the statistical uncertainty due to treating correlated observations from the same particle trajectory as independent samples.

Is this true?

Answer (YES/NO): YES